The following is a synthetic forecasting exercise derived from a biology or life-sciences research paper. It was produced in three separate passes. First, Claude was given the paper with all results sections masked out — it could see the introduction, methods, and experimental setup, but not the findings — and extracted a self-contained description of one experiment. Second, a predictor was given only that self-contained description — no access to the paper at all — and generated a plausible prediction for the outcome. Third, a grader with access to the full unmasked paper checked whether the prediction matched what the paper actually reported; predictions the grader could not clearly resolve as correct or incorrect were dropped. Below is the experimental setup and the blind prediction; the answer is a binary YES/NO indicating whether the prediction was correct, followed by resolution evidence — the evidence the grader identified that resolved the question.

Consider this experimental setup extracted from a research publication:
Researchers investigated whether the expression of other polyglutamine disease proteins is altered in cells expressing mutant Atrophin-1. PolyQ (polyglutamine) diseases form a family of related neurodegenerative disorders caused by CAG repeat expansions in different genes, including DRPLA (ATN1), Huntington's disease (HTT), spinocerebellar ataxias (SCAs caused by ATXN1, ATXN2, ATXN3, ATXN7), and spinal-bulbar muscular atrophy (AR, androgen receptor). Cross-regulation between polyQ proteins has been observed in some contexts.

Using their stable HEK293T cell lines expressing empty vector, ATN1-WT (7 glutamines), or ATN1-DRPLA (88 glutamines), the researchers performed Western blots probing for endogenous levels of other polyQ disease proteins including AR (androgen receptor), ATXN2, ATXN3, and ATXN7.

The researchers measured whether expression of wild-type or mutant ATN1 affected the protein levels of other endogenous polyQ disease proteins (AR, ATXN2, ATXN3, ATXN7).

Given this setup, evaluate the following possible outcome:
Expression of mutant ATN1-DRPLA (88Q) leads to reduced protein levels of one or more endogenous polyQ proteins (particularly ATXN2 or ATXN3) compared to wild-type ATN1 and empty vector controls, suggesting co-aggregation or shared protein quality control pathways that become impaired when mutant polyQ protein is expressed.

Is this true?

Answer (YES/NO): NO